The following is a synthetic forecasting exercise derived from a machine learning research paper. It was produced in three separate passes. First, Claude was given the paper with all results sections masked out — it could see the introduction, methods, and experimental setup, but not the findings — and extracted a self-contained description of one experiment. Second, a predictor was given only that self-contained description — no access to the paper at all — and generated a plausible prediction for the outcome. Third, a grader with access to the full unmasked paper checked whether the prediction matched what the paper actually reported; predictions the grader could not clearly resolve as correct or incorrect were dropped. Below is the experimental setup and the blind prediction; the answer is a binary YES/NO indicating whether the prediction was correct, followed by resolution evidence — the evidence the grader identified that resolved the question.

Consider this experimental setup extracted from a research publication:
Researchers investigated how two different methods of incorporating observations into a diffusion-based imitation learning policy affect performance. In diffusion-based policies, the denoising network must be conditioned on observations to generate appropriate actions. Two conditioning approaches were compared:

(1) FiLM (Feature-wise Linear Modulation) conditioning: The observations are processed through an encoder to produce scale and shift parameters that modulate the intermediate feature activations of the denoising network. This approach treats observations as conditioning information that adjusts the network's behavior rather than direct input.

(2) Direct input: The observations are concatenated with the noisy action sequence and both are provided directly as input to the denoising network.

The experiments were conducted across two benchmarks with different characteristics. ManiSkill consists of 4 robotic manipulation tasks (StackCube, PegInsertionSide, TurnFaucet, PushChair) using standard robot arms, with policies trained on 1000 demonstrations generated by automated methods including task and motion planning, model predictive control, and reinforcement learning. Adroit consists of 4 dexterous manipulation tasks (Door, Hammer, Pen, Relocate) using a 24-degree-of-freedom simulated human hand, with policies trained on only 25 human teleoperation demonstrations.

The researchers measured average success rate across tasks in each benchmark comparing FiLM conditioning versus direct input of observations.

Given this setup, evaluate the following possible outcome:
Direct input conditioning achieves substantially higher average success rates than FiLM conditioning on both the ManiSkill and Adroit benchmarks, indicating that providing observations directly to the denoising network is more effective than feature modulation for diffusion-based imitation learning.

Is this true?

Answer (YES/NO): NO